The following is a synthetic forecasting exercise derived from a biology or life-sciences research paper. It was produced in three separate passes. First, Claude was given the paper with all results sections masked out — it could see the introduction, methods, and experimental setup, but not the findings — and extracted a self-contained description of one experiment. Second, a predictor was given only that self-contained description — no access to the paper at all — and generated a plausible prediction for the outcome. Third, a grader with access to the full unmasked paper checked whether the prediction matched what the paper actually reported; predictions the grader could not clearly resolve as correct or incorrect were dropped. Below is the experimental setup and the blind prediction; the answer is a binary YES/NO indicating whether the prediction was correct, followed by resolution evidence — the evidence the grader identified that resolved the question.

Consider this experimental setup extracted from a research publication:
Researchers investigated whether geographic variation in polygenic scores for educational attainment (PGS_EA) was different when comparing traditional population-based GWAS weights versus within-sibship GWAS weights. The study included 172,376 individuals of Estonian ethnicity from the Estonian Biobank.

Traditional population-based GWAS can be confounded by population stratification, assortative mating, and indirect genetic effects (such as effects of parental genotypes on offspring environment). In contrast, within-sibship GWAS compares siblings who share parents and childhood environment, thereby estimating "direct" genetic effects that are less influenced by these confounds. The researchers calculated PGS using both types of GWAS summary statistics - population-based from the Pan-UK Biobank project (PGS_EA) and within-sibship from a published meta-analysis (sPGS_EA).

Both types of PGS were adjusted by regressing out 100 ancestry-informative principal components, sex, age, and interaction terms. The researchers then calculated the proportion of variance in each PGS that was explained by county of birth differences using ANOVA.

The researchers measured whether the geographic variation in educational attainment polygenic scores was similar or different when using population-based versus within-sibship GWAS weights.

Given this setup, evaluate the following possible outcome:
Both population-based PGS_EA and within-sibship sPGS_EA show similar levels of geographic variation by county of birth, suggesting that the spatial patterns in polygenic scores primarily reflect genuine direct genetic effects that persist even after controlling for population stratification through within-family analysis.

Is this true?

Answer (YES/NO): NO